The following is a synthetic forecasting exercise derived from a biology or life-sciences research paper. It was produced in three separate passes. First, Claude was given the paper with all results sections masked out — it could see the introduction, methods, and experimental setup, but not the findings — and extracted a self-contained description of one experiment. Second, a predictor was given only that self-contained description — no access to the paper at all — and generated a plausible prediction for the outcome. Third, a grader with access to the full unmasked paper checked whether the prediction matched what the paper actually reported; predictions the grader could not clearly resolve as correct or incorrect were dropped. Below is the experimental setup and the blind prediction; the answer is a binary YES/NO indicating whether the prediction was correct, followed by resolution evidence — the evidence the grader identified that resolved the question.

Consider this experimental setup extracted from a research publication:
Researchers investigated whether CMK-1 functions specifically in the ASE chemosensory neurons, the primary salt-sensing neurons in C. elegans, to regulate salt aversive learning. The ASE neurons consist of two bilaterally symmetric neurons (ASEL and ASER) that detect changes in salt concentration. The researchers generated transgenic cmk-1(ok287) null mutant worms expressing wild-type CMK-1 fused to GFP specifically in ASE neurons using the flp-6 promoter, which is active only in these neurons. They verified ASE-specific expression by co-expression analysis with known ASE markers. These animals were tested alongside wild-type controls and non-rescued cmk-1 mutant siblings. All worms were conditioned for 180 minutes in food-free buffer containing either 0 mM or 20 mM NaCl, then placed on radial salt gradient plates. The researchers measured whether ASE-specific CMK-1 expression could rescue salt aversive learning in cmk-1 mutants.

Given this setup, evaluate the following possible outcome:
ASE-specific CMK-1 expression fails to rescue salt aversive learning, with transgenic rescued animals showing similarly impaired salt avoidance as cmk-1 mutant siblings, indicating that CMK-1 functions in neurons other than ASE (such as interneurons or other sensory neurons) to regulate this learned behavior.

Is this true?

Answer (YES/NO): NO